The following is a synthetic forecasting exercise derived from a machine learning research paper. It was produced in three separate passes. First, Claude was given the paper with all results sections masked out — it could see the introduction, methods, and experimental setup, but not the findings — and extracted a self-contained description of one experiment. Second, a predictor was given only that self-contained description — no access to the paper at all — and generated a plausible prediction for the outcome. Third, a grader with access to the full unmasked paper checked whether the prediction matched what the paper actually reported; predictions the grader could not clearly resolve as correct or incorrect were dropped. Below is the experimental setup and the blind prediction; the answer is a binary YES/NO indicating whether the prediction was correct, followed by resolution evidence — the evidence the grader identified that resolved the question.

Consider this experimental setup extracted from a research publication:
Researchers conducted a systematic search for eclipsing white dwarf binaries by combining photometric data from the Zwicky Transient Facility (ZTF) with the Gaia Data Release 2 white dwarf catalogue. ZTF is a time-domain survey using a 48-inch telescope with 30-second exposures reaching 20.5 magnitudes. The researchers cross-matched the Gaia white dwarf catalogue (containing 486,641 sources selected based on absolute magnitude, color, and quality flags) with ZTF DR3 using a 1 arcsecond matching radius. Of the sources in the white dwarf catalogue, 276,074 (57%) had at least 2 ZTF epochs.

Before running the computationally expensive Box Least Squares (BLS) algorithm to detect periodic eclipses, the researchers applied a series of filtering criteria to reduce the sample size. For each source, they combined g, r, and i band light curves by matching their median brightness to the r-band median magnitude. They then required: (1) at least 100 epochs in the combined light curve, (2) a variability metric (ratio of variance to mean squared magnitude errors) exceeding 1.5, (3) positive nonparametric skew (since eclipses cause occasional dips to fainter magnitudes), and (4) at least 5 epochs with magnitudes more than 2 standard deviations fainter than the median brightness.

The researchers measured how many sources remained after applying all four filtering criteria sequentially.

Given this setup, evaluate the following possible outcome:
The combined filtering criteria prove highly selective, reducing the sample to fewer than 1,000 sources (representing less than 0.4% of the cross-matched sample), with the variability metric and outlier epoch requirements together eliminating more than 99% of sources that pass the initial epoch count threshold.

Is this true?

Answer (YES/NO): NO